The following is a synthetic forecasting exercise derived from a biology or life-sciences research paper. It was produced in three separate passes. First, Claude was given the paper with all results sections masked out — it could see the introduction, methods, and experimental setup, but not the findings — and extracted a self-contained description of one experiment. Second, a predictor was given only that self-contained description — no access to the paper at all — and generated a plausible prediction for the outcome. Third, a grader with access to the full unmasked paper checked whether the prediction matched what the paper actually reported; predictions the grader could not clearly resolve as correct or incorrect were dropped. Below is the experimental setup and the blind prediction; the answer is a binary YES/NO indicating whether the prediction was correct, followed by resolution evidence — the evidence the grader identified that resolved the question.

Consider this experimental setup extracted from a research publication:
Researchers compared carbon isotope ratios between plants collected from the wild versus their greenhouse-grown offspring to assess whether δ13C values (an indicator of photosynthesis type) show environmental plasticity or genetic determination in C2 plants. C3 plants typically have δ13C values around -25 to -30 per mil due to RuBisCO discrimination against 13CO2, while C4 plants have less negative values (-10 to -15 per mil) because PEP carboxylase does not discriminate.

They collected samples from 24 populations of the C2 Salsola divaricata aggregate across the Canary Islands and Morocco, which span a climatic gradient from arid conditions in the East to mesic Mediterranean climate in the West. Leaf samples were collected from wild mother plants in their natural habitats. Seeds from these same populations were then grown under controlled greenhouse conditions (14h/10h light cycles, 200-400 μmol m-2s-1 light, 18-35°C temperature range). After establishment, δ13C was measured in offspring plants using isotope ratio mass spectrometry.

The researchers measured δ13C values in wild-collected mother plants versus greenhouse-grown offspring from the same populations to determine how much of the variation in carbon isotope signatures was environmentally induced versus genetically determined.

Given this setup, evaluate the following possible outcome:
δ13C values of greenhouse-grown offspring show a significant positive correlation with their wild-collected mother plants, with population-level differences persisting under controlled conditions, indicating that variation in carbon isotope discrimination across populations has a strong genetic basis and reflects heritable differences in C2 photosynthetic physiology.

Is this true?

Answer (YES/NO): NO